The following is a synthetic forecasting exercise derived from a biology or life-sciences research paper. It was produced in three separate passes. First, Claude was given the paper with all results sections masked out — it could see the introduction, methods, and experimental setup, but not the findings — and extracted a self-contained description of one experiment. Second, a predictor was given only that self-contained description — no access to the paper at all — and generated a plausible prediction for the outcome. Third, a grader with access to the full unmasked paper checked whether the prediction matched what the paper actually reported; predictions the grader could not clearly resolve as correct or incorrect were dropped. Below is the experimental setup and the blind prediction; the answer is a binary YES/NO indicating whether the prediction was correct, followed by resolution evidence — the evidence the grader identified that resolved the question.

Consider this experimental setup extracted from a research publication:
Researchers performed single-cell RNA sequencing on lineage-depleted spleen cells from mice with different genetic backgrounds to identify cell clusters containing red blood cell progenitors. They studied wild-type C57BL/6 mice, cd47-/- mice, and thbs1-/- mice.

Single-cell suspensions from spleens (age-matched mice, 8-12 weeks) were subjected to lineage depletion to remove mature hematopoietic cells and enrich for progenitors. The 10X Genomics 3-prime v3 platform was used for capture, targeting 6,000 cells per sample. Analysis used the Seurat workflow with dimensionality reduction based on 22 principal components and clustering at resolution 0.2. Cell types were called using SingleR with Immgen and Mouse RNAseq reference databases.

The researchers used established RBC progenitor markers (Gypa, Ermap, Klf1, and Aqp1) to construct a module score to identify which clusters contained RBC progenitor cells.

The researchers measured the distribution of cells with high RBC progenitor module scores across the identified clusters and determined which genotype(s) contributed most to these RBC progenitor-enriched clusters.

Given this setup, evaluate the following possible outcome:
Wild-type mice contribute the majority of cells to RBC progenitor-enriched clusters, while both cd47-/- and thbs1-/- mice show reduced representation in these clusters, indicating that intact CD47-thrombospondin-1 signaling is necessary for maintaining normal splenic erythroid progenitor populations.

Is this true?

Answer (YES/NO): NO